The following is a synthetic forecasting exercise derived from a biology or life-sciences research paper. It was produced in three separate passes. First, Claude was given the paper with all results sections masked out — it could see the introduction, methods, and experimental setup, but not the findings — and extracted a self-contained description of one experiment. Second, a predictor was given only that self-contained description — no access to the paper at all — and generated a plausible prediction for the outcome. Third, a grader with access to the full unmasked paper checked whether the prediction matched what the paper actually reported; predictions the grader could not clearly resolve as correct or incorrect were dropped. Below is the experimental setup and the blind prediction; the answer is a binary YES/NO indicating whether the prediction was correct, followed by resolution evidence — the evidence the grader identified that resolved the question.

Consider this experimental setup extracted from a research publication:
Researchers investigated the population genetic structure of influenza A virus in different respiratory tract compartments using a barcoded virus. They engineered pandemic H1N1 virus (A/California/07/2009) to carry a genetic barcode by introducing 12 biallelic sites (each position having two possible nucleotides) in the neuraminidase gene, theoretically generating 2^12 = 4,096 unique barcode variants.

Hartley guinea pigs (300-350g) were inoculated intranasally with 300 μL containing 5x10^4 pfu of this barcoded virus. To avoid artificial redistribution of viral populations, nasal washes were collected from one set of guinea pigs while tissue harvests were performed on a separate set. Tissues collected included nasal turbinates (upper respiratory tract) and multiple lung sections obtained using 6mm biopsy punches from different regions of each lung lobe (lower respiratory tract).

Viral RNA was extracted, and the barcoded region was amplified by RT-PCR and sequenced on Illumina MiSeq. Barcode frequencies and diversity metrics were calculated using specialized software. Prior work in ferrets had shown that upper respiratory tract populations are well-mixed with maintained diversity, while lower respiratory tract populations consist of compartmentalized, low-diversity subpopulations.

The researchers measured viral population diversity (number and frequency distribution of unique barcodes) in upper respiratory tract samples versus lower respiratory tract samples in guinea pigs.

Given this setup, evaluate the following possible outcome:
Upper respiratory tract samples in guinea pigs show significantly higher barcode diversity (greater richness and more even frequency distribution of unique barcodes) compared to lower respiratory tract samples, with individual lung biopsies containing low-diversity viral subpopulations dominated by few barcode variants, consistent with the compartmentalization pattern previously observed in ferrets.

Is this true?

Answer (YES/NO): YES